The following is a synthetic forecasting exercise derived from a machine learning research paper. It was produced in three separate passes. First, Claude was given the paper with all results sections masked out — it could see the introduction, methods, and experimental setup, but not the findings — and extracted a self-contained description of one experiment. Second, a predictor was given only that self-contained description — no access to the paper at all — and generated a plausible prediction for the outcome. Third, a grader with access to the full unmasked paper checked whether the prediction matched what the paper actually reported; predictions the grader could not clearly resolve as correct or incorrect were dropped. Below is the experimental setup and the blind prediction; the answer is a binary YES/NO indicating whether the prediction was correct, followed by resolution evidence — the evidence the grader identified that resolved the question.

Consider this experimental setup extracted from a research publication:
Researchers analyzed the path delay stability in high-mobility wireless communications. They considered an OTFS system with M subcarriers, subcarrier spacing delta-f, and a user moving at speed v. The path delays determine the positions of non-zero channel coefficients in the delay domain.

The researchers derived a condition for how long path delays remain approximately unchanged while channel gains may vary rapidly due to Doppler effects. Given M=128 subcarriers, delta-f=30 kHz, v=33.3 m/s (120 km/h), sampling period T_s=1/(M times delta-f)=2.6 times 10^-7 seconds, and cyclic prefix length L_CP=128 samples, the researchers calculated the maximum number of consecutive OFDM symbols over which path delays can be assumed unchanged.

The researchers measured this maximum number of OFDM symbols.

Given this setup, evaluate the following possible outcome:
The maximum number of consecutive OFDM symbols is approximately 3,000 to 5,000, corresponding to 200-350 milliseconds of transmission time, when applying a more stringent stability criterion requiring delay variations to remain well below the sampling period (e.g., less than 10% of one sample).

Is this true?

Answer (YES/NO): NO